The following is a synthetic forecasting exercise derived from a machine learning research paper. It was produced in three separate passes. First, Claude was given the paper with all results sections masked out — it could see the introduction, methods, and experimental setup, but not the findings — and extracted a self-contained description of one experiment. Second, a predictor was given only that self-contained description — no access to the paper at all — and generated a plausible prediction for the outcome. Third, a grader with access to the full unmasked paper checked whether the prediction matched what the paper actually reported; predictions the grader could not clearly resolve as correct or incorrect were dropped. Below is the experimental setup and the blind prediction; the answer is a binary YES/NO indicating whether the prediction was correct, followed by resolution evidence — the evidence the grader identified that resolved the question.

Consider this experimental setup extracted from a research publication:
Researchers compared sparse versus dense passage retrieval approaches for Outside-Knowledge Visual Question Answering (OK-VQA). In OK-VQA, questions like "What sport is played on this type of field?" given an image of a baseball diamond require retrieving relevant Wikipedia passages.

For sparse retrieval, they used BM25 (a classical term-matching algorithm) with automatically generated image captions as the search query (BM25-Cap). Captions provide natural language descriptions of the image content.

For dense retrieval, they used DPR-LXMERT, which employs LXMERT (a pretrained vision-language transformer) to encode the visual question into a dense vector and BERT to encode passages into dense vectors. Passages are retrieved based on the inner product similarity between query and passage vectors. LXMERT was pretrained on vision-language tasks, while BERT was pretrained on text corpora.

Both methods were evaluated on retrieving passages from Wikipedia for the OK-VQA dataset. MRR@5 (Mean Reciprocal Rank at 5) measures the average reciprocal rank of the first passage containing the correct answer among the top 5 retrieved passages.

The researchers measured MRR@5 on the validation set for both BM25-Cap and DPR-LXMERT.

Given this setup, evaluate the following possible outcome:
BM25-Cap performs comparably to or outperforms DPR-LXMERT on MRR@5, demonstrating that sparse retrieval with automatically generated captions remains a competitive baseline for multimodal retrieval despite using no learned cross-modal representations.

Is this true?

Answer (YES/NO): YES